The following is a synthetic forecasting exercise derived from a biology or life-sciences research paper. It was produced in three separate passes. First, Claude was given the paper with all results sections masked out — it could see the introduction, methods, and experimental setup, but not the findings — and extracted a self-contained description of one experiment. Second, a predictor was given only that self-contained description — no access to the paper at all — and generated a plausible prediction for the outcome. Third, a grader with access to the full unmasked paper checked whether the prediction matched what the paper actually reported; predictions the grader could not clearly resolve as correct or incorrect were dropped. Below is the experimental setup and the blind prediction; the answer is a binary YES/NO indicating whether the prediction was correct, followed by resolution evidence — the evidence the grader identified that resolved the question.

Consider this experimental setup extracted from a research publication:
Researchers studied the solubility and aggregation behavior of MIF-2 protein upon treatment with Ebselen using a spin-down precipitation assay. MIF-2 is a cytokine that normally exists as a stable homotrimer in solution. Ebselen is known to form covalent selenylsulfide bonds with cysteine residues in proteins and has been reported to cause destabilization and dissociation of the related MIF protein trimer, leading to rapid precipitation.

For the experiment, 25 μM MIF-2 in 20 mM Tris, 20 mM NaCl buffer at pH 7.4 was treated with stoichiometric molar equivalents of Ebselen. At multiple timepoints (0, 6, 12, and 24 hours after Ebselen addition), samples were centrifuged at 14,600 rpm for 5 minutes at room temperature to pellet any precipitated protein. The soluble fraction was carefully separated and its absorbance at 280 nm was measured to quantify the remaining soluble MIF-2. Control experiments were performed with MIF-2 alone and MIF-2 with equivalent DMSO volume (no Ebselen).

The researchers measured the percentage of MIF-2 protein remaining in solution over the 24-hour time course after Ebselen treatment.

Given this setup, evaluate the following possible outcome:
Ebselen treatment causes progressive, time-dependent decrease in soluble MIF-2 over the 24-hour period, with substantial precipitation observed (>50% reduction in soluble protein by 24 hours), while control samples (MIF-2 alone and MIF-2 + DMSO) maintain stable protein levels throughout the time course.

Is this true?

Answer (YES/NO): NO